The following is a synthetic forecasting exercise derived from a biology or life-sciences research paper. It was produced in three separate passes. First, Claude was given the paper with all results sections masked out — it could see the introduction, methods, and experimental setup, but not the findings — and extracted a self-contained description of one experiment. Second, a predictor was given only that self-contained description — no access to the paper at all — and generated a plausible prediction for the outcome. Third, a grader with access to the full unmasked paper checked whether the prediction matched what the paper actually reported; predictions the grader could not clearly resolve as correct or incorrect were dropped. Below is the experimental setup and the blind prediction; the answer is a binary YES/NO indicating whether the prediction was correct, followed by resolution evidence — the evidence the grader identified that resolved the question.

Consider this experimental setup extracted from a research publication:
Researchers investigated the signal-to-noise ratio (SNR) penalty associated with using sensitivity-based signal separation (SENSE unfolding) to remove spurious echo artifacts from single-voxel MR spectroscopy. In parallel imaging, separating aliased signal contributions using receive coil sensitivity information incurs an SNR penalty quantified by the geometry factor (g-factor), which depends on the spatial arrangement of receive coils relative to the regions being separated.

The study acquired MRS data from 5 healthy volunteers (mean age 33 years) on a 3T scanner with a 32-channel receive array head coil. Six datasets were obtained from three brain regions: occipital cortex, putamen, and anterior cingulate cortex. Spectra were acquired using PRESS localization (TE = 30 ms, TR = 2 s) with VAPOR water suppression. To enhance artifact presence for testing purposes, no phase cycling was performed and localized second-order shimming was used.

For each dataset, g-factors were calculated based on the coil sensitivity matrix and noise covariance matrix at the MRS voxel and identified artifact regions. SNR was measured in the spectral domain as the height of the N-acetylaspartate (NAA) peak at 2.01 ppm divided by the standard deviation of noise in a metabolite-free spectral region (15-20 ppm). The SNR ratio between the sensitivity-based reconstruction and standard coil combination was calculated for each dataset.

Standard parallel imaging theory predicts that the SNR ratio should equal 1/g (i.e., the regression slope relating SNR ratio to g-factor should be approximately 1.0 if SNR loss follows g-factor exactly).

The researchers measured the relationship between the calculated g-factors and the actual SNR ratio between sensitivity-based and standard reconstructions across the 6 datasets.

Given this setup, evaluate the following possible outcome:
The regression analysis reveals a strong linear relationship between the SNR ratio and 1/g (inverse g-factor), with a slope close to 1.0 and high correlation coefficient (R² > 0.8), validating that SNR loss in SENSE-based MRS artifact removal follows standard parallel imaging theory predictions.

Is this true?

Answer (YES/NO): NO